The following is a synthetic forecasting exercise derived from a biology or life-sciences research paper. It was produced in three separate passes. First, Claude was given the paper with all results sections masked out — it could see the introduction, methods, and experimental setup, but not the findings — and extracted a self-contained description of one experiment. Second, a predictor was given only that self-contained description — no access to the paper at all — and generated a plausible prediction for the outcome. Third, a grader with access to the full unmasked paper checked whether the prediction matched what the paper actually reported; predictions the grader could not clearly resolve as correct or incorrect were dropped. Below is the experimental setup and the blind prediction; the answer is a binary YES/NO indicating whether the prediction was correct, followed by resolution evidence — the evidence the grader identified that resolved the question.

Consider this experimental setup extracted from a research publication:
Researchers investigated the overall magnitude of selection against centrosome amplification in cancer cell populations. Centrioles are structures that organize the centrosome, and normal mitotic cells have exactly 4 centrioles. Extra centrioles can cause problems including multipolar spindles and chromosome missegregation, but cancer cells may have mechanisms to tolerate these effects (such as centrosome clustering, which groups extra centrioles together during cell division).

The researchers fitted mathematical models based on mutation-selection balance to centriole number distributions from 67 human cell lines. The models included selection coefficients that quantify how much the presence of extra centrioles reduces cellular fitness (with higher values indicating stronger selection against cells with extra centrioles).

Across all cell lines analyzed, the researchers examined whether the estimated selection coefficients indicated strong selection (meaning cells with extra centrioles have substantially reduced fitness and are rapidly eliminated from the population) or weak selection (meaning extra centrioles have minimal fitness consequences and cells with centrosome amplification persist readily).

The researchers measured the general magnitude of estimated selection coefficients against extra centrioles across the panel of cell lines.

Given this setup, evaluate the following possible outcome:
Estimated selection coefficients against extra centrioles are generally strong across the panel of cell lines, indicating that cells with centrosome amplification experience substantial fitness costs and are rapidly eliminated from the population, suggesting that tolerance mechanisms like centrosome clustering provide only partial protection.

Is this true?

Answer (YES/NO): YES